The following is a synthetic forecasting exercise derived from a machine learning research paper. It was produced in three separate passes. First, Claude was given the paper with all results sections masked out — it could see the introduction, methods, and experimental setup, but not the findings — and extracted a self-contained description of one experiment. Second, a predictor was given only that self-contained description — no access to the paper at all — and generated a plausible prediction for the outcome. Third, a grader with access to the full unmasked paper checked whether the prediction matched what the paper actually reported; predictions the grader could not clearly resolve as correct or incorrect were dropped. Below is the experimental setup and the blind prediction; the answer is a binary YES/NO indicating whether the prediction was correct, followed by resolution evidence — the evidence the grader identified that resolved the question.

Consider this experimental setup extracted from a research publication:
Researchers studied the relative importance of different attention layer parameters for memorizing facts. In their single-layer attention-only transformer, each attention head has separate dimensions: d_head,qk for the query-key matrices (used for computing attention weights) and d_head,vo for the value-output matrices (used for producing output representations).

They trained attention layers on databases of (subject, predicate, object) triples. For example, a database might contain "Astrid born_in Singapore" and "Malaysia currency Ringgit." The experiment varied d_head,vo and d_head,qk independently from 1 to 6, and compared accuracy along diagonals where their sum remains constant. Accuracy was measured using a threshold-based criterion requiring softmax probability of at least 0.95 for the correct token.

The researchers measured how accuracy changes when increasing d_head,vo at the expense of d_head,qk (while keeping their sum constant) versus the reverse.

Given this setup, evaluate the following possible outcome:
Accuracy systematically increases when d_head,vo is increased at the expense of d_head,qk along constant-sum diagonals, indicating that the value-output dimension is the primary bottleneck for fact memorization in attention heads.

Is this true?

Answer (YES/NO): YES